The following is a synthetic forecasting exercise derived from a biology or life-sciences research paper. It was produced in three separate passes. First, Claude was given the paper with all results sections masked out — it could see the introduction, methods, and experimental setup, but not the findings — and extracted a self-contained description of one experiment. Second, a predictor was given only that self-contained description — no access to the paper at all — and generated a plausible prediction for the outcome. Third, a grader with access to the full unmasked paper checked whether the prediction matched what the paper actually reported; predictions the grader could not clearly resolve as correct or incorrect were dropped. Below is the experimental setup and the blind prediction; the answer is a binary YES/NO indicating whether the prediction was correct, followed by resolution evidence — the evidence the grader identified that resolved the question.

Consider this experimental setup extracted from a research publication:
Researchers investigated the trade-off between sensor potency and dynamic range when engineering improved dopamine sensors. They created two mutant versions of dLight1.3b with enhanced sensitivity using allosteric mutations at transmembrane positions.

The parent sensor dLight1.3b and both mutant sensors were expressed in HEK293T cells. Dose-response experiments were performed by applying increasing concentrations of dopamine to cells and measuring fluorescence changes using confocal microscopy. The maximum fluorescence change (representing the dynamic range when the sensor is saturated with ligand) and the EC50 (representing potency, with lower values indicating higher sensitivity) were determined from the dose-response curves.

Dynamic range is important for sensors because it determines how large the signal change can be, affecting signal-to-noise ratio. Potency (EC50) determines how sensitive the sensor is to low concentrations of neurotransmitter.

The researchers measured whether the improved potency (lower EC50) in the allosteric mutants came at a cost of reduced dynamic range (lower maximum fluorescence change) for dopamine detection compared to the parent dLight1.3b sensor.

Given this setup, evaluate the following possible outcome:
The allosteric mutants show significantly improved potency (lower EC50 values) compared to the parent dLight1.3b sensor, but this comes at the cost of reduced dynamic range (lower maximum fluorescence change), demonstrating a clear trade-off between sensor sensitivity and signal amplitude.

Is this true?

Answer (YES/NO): YES